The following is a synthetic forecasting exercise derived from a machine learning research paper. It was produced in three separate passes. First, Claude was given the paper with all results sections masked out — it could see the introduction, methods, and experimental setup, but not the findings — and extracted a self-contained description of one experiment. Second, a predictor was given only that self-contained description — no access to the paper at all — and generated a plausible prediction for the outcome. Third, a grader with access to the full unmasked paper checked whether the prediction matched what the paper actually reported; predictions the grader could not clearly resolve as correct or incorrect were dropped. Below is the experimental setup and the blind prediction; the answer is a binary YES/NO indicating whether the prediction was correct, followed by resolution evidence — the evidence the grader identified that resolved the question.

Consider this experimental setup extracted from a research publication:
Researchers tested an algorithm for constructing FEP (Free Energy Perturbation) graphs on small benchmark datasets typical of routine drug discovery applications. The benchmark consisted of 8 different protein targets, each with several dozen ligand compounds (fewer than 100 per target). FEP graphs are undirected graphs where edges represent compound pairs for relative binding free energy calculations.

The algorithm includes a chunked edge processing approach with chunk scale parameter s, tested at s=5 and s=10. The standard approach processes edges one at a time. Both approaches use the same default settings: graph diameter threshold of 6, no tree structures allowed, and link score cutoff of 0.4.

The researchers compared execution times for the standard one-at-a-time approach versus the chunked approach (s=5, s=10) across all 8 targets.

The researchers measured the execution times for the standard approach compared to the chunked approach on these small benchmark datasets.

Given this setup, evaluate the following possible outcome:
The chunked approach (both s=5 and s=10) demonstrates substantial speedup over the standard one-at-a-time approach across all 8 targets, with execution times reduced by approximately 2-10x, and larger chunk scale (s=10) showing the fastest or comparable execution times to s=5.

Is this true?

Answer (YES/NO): NO